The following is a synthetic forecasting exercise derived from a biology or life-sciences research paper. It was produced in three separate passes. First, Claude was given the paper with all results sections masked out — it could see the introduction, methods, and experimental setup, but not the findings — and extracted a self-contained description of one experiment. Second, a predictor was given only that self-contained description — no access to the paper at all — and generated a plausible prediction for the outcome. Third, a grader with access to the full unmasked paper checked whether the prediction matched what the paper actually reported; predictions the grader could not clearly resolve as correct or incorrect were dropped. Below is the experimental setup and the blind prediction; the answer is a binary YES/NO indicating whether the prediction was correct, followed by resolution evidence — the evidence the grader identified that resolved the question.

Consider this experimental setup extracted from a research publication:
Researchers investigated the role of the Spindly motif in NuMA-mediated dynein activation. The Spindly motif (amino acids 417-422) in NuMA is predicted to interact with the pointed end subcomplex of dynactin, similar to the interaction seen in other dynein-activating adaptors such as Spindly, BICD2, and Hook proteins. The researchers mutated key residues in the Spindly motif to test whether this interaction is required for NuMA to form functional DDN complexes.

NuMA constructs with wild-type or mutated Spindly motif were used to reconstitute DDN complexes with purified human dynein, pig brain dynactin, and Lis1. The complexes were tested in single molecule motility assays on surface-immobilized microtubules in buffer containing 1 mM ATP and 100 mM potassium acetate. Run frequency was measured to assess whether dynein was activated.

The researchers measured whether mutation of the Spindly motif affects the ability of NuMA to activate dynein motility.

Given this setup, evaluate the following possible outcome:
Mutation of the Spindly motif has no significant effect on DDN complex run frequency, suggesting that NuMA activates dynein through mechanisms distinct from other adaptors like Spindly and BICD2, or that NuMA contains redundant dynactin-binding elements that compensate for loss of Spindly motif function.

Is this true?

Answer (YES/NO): NO